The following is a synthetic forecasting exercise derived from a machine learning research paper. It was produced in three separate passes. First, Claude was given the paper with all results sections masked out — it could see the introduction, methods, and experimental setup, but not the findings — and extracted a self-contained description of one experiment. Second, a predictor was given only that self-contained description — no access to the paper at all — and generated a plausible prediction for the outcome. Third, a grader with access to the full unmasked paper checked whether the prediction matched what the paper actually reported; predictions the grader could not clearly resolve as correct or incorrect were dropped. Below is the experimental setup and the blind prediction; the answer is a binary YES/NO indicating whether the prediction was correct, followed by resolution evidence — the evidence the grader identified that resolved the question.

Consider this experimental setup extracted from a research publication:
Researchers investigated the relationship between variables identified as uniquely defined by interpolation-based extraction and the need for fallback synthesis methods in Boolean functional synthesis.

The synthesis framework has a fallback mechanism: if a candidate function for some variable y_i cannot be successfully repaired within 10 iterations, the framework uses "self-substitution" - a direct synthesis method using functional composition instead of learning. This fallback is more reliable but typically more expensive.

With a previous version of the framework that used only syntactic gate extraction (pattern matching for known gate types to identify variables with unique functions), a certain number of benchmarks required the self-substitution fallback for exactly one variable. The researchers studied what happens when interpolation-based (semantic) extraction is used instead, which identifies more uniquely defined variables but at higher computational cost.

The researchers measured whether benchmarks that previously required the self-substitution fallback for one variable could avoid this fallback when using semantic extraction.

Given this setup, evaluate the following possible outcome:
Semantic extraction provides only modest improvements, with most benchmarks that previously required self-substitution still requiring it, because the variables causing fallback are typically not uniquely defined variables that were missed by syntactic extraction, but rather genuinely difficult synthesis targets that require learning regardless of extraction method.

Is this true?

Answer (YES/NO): NO